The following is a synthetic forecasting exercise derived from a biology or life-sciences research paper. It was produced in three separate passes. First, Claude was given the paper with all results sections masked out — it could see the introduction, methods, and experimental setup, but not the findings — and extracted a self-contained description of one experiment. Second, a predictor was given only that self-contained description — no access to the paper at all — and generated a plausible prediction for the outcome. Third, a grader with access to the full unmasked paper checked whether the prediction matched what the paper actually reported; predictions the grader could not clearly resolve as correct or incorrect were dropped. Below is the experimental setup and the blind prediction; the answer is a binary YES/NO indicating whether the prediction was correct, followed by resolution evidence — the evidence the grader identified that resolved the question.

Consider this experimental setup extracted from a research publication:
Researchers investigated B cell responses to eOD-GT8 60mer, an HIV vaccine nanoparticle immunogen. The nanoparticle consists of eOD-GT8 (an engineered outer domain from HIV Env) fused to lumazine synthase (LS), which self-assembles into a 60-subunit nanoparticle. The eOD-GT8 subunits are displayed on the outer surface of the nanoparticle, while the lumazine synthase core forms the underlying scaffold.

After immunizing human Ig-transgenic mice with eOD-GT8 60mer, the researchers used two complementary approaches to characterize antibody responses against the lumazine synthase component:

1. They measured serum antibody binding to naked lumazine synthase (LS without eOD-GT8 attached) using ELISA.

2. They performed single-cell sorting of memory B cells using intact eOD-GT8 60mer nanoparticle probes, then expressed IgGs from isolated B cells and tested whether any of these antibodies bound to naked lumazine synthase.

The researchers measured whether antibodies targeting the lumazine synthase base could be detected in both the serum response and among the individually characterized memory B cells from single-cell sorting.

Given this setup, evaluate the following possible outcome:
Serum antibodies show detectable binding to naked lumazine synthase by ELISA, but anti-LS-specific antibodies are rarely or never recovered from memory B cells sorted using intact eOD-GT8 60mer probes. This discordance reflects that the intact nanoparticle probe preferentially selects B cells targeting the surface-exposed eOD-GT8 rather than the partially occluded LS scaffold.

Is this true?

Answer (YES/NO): YES